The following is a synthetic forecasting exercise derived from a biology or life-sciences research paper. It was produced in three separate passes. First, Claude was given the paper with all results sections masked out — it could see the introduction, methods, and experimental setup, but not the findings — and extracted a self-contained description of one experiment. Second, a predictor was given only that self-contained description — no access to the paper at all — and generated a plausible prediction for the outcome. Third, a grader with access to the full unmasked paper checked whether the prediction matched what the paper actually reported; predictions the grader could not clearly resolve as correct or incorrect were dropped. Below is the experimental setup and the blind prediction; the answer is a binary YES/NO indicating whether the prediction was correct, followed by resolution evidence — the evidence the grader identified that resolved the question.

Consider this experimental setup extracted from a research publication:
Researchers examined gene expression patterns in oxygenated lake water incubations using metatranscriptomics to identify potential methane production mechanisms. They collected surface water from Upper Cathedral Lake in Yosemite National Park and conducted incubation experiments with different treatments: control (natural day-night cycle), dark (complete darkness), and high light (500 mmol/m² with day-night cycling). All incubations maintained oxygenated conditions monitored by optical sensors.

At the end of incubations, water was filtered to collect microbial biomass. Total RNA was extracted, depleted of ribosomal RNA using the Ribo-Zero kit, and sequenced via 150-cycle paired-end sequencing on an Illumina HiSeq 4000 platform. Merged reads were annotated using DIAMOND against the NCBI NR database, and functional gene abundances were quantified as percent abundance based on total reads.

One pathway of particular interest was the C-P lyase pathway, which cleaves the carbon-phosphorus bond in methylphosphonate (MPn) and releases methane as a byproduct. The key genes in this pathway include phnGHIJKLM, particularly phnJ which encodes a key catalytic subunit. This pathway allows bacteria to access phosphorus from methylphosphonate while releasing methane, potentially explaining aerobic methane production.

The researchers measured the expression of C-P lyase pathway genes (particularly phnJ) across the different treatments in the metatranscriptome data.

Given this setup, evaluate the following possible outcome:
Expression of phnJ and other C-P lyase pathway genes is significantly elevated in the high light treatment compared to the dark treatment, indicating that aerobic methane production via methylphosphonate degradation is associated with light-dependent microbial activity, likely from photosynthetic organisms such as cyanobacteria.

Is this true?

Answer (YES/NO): NO